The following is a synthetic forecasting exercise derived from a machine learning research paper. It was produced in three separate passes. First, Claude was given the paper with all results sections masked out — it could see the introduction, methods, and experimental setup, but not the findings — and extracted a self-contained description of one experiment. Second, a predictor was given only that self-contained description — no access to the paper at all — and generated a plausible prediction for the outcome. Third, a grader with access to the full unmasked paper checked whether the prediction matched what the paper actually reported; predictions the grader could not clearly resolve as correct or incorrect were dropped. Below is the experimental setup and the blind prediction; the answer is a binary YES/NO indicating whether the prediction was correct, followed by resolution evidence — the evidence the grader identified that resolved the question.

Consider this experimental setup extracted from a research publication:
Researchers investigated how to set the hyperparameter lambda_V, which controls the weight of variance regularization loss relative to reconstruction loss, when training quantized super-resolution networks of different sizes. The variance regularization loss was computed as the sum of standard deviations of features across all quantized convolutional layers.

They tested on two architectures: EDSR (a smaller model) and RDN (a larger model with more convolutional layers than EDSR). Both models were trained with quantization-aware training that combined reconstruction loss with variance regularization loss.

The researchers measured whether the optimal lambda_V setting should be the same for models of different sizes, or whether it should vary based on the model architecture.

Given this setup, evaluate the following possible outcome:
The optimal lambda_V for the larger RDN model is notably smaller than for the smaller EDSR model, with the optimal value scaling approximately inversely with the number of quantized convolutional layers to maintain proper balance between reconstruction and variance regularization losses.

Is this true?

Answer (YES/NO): YES